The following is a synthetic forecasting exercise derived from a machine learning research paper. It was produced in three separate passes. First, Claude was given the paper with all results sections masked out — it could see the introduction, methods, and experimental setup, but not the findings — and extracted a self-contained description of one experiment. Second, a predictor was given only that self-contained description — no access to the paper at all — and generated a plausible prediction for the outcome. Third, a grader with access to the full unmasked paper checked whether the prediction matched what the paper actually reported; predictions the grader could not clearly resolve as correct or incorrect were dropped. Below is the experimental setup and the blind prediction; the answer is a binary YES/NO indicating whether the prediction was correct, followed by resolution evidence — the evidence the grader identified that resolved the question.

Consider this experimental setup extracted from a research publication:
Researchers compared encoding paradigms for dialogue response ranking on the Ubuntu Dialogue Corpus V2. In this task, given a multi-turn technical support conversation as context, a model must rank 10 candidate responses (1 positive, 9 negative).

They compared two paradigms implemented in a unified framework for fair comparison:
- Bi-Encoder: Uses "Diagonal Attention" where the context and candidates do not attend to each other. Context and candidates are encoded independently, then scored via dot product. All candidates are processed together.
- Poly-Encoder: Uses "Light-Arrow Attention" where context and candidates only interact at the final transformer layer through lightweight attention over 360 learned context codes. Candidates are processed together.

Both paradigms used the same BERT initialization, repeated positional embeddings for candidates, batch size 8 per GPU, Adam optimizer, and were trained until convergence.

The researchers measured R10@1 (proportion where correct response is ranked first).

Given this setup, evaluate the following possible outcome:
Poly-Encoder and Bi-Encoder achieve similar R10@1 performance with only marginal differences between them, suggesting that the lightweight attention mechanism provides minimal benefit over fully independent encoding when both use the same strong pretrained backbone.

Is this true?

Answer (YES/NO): YES